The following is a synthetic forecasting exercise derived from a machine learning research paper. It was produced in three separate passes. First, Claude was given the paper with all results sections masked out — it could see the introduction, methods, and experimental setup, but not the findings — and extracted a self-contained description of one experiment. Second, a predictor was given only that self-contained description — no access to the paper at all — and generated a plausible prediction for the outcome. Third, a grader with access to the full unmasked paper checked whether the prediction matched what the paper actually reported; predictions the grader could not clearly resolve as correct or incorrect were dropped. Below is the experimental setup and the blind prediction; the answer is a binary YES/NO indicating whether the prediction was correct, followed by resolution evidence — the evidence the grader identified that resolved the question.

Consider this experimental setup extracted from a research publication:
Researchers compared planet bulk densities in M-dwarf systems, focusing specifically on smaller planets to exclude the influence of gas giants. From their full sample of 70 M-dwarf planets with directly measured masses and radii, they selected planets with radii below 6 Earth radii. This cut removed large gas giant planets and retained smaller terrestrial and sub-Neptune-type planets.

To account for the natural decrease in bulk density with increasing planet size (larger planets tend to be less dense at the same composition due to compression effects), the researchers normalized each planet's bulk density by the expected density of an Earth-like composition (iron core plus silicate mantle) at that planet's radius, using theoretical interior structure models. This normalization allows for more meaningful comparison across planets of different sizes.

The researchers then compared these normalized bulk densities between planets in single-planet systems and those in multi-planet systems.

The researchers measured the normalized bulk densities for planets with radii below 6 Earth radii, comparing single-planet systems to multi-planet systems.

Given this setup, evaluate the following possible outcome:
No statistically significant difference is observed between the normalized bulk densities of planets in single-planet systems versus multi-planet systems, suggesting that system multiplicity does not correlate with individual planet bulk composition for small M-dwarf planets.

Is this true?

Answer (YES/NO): NO